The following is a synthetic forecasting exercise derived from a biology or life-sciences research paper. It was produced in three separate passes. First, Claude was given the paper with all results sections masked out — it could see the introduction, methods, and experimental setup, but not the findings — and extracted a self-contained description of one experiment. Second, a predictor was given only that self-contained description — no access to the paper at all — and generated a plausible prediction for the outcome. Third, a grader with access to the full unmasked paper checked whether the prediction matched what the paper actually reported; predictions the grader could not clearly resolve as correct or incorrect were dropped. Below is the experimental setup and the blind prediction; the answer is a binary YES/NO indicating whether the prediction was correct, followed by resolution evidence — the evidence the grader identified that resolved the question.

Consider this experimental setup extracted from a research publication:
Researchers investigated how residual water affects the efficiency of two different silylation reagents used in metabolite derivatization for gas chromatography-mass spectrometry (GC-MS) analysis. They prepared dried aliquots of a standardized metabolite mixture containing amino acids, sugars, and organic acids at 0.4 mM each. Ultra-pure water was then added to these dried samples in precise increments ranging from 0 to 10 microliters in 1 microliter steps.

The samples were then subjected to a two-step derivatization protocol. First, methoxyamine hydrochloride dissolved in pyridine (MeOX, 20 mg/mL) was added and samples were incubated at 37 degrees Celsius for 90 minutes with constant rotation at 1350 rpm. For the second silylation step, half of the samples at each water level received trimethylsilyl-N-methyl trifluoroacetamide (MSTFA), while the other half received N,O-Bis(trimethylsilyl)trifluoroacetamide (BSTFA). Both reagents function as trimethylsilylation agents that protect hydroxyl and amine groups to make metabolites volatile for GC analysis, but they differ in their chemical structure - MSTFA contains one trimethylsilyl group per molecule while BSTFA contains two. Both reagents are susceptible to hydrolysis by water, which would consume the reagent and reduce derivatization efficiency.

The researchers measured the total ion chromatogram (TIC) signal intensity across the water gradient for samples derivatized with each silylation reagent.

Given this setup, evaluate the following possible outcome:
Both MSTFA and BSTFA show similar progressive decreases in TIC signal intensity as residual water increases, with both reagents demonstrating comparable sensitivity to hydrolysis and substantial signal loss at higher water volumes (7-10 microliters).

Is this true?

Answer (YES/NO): NO